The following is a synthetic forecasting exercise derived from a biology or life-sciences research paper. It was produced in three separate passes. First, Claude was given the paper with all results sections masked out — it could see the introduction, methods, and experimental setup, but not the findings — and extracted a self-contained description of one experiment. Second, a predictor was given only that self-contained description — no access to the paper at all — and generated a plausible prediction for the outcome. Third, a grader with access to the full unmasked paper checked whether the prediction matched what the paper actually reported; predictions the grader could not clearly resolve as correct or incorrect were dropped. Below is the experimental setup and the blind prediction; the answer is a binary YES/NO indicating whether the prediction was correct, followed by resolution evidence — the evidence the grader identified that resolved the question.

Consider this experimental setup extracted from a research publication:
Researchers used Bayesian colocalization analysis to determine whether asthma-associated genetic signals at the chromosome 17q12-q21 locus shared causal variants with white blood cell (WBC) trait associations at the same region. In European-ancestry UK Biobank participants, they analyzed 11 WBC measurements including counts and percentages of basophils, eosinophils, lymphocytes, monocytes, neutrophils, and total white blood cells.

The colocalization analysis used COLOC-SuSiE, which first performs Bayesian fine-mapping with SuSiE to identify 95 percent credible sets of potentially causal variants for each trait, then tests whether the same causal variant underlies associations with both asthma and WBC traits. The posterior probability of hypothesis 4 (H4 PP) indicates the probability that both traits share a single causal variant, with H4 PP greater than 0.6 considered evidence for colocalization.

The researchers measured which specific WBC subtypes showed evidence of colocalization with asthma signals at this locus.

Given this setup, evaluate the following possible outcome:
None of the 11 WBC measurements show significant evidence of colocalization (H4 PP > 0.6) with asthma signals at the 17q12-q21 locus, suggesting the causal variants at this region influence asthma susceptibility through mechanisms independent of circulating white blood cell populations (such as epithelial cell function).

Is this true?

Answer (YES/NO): NO